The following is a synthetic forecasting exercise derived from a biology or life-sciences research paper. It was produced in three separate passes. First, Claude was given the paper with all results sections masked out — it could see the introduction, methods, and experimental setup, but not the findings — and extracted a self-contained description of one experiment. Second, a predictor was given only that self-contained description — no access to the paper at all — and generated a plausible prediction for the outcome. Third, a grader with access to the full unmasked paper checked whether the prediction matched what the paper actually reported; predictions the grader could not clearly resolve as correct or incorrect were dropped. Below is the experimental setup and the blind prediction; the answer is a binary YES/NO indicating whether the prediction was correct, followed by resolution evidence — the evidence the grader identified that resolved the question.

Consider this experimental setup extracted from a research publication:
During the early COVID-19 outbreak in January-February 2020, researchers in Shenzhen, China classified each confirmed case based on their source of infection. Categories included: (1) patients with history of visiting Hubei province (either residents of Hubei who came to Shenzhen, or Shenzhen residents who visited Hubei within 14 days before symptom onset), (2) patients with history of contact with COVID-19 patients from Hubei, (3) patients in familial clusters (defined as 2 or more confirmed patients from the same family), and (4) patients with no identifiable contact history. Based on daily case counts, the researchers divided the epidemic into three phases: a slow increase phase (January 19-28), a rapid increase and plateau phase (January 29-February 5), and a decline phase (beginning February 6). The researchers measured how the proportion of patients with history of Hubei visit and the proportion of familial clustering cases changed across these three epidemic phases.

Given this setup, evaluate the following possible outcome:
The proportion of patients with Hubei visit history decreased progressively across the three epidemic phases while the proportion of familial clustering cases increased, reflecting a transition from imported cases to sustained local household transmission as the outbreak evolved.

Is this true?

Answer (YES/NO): YES